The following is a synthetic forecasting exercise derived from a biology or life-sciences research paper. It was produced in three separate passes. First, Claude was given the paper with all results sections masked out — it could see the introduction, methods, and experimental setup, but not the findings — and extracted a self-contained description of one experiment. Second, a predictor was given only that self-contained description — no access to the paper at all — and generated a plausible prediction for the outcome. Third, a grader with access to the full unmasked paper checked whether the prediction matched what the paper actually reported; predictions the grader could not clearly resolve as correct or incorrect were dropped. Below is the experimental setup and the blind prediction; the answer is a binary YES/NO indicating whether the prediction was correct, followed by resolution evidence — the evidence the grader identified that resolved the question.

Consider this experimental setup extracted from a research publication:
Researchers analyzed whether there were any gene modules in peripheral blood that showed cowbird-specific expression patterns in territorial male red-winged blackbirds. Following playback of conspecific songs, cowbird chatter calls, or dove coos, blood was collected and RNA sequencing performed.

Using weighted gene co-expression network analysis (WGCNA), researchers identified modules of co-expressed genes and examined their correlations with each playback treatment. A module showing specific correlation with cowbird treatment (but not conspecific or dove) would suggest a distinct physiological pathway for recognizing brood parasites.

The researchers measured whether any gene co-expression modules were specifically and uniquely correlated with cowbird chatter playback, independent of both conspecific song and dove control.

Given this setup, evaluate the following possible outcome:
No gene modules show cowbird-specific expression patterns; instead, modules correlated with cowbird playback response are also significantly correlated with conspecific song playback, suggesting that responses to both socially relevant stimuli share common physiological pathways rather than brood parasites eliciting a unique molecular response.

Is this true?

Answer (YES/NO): YES